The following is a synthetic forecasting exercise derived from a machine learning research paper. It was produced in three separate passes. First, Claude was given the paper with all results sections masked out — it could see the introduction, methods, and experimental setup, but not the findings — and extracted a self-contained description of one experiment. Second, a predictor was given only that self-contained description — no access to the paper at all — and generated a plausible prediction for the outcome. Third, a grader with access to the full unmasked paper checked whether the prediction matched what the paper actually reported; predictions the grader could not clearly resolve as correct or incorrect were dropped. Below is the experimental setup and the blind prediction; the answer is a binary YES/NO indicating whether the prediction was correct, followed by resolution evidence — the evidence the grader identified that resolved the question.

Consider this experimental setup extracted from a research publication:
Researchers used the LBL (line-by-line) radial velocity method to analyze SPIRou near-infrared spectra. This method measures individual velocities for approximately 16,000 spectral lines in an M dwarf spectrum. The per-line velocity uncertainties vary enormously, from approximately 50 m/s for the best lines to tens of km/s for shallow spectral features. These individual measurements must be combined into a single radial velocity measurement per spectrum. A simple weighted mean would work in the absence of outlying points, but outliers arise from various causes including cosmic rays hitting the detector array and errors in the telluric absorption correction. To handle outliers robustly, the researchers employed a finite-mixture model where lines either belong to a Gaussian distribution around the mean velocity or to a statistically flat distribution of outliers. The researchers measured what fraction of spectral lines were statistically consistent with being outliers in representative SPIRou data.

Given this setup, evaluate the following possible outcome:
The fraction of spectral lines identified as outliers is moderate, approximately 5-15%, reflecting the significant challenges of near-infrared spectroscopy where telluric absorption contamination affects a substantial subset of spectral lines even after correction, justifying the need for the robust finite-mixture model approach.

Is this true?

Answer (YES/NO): NO